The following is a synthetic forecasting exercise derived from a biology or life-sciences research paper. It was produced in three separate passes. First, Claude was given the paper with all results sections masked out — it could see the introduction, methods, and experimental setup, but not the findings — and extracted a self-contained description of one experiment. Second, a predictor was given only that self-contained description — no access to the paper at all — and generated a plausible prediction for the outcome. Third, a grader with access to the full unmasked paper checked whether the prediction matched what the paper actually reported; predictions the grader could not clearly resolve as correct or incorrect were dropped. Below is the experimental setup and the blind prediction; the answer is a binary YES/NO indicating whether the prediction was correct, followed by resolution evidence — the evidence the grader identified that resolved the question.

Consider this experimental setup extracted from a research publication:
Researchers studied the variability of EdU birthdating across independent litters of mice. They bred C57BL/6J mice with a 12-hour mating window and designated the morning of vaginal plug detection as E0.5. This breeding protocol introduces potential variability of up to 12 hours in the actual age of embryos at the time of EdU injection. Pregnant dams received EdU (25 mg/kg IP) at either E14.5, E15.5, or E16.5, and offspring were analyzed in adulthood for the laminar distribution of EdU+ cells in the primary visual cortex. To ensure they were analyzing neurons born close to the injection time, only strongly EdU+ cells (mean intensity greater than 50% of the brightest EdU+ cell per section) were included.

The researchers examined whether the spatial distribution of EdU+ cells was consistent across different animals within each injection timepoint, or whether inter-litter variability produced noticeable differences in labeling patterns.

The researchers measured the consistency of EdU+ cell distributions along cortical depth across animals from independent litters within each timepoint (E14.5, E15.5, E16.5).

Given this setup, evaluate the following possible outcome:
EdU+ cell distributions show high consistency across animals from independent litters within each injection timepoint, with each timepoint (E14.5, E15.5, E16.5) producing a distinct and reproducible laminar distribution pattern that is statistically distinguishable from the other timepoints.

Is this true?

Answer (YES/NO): NO